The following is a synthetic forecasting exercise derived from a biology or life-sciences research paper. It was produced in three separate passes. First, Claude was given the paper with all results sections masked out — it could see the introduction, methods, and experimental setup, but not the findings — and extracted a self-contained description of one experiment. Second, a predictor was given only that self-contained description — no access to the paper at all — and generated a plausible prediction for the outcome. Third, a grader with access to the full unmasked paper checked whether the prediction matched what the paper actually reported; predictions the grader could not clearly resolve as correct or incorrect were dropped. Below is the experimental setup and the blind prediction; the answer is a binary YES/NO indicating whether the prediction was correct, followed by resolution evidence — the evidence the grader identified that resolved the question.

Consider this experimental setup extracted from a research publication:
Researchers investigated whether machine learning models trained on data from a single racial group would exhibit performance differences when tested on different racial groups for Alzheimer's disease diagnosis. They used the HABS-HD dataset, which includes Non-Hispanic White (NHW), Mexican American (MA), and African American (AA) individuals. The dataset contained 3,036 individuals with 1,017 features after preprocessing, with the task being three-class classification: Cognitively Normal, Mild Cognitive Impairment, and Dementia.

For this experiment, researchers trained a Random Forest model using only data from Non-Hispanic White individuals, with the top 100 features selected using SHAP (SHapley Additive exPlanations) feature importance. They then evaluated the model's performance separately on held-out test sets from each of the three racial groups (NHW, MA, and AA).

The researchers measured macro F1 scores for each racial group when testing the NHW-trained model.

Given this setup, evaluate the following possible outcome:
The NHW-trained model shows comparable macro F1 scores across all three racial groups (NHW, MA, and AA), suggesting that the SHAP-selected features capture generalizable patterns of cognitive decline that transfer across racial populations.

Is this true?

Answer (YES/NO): NO